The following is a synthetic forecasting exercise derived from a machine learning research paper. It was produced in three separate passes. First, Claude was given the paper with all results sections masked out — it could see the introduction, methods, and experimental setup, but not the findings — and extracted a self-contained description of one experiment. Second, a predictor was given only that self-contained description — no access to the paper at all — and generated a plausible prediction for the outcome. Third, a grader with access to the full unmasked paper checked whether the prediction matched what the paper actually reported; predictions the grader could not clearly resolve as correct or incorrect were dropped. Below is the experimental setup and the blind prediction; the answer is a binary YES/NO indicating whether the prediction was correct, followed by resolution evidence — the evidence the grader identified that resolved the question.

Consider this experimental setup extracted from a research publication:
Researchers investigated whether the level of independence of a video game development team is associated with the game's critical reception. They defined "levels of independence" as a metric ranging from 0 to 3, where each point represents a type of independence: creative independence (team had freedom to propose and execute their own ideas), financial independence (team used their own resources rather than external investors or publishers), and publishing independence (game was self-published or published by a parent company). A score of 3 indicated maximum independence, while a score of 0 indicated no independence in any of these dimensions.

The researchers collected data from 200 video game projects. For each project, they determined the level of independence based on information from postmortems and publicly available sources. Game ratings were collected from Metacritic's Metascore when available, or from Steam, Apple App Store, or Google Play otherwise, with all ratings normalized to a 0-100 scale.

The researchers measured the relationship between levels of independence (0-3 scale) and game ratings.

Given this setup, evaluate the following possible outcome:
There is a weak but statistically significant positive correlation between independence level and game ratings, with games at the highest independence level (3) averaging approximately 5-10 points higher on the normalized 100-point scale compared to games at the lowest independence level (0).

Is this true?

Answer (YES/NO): NO